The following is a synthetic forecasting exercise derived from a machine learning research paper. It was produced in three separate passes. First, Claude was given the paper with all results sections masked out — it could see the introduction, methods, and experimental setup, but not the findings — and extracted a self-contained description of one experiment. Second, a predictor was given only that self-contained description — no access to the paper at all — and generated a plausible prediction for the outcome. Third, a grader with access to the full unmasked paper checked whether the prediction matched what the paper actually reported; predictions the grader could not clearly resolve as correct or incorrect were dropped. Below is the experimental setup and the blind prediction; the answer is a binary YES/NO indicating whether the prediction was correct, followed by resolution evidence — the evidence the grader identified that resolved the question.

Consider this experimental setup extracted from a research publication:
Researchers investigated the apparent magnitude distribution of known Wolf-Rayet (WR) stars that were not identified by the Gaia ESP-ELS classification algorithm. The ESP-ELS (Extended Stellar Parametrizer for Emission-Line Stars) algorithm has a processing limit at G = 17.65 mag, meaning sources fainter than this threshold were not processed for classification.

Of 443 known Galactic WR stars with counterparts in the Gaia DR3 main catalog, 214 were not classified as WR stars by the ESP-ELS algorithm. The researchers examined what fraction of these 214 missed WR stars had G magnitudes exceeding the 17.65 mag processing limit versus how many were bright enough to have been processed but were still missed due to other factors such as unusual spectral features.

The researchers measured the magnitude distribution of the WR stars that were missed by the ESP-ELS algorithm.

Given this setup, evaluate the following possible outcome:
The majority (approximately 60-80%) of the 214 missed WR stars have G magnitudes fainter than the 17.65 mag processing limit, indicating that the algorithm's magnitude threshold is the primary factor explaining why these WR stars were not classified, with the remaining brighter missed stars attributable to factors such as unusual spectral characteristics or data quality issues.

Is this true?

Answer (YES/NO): NO